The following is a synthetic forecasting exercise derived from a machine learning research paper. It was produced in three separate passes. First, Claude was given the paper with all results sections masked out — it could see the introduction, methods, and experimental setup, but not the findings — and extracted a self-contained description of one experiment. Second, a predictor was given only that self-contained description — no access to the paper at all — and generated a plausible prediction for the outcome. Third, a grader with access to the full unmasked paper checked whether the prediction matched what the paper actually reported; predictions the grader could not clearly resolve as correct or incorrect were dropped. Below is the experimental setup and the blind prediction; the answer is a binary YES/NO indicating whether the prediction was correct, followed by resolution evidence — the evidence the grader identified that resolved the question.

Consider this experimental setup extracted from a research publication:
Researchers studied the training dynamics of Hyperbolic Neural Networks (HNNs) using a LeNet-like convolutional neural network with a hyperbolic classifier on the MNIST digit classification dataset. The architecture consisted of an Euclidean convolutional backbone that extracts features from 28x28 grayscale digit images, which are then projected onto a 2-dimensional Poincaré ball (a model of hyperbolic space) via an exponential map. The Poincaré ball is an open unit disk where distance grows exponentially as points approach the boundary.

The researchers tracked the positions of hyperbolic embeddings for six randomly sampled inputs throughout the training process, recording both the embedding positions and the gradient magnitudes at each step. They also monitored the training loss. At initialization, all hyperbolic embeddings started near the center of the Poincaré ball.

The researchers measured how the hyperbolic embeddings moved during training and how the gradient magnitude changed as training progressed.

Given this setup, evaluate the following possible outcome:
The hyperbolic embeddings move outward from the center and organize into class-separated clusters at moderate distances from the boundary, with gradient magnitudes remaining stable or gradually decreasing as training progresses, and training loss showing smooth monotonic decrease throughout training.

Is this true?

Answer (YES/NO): NO